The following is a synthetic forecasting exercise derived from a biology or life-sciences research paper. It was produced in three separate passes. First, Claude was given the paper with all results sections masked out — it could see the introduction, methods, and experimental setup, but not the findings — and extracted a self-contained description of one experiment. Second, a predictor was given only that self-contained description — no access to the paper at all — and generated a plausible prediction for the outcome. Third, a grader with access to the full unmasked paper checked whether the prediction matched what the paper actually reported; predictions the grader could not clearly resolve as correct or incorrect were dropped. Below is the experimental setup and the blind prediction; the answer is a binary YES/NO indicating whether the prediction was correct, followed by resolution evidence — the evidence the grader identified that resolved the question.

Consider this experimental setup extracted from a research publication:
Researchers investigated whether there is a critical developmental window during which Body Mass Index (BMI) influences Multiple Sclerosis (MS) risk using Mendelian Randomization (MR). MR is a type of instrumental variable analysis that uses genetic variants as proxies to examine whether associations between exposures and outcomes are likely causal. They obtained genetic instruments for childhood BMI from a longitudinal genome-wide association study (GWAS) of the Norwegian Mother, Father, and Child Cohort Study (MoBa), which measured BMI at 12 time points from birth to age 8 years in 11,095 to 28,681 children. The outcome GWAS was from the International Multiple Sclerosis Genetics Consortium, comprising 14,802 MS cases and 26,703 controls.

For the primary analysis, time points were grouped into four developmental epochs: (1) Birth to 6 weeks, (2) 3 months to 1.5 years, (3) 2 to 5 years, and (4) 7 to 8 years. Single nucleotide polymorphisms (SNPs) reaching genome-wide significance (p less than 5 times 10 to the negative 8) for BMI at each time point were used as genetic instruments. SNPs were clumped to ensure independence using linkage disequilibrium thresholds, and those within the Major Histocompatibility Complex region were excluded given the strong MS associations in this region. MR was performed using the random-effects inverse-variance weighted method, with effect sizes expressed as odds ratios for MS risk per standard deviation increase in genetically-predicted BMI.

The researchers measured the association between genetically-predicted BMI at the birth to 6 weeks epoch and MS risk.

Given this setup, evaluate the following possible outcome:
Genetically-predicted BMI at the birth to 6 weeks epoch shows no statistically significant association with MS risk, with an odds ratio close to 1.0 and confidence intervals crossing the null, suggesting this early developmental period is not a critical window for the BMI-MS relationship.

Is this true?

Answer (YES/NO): NO